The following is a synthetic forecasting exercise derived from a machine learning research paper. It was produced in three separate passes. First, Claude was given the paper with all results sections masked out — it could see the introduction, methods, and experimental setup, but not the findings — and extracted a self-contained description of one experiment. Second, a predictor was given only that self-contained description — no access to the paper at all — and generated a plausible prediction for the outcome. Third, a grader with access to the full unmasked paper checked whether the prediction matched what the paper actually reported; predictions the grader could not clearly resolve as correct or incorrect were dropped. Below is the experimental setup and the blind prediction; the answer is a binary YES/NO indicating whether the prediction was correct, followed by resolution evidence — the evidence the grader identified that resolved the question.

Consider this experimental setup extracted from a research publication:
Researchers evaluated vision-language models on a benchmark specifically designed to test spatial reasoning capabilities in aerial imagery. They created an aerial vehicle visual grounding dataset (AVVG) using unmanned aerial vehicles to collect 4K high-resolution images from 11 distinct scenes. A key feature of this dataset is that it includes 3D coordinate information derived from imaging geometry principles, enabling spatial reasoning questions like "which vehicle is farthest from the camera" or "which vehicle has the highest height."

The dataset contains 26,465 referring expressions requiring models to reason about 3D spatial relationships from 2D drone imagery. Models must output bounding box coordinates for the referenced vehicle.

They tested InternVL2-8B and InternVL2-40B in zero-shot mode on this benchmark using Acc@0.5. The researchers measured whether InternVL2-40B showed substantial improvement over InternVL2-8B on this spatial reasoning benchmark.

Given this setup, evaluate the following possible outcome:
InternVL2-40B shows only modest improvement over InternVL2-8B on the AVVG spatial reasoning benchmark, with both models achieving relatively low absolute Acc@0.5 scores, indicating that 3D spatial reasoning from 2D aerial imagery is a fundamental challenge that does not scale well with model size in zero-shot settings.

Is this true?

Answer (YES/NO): NO